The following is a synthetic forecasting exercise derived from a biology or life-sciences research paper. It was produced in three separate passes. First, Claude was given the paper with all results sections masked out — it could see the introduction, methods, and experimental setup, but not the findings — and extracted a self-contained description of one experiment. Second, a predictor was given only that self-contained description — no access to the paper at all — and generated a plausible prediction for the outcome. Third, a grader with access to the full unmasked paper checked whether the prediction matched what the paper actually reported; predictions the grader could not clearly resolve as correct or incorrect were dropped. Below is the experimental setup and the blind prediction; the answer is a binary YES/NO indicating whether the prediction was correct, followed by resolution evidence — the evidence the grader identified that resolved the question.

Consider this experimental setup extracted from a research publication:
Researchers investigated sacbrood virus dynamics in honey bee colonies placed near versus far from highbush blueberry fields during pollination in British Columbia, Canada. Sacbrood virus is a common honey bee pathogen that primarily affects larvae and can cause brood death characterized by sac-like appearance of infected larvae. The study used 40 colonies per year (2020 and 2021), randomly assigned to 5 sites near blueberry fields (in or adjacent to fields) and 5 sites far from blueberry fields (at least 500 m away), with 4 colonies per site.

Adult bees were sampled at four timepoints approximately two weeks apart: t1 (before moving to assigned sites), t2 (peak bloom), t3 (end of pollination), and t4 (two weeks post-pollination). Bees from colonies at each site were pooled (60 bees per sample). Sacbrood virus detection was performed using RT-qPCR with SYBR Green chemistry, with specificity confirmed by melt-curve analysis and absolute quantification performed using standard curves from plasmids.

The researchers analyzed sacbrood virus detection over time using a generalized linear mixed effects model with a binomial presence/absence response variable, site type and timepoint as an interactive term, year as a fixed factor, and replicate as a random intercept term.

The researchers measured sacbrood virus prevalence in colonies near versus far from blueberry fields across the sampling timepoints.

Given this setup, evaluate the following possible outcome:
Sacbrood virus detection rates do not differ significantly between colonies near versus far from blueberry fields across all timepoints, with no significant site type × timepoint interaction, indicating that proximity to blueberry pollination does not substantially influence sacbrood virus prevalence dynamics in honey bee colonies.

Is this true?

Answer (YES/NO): NO